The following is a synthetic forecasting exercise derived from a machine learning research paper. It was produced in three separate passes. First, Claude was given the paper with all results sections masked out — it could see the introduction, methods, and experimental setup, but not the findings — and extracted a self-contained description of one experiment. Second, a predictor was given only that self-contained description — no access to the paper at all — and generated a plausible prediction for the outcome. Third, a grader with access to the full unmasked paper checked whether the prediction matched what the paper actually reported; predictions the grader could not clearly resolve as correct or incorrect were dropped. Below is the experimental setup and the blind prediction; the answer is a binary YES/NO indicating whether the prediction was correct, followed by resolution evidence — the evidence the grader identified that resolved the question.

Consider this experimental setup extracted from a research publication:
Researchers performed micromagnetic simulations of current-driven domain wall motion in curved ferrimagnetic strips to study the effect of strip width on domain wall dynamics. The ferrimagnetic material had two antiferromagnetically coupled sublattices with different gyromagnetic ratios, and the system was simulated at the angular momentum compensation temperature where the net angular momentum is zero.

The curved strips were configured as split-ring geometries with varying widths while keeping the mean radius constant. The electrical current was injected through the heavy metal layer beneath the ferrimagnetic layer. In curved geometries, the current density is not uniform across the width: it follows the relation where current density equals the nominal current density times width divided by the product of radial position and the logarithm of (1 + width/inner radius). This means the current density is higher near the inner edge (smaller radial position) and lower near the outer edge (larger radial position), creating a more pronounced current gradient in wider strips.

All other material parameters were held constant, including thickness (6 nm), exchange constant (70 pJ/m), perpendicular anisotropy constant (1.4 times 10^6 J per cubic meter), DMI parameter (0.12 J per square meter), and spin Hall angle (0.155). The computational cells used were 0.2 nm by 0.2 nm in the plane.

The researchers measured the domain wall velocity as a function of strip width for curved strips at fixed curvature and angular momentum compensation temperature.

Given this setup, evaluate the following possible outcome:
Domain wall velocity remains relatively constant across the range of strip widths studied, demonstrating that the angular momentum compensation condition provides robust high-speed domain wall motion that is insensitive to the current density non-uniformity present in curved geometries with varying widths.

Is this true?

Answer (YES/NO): NO